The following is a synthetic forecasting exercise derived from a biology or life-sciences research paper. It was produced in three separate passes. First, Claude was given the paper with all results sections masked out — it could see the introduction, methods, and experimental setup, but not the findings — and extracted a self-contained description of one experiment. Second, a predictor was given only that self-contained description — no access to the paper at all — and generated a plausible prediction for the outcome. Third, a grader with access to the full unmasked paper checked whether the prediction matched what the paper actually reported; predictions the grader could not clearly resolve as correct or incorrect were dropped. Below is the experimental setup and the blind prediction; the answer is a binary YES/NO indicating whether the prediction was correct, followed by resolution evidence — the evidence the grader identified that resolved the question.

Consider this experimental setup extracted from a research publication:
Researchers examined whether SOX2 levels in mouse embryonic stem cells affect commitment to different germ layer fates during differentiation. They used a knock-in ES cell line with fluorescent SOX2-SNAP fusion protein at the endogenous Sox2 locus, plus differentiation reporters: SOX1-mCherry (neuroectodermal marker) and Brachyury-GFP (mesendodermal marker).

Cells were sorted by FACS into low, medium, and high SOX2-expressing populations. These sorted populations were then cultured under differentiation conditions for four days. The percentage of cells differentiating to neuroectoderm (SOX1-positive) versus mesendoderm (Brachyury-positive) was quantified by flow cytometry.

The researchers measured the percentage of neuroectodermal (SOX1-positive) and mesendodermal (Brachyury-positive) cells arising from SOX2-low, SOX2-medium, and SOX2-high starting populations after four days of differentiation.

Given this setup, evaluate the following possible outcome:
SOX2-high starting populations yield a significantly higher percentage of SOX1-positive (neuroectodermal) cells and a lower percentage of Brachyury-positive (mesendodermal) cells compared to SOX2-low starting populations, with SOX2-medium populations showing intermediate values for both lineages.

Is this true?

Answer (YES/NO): NO